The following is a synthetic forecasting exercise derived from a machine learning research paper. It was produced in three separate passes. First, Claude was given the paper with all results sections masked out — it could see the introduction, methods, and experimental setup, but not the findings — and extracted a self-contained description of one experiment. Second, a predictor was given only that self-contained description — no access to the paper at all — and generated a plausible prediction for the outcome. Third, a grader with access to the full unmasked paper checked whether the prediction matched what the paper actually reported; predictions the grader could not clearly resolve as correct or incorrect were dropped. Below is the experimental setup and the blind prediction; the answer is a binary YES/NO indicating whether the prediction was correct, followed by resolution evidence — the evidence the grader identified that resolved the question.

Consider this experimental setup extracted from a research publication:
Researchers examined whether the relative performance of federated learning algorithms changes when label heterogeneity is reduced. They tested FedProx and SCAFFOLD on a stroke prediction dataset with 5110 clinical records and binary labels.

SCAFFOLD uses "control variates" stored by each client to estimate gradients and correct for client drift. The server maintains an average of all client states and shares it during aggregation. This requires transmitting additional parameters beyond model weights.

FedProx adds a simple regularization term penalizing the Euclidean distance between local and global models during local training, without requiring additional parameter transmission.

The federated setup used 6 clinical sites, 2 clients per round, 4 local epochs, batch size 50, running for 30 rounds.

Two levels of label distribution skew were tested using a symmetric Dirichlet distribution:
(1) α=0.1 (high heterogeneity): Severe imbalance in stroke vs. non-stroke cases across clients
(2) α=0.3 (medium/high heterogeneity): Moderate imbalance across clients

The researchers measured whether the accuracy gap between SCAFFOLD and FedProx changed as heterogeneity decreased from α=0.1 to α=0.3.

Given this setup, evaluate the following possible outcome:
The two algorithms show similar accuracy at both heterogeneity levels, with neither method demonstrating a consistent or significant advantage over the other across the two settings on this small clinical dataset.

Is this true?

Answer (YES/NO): NO